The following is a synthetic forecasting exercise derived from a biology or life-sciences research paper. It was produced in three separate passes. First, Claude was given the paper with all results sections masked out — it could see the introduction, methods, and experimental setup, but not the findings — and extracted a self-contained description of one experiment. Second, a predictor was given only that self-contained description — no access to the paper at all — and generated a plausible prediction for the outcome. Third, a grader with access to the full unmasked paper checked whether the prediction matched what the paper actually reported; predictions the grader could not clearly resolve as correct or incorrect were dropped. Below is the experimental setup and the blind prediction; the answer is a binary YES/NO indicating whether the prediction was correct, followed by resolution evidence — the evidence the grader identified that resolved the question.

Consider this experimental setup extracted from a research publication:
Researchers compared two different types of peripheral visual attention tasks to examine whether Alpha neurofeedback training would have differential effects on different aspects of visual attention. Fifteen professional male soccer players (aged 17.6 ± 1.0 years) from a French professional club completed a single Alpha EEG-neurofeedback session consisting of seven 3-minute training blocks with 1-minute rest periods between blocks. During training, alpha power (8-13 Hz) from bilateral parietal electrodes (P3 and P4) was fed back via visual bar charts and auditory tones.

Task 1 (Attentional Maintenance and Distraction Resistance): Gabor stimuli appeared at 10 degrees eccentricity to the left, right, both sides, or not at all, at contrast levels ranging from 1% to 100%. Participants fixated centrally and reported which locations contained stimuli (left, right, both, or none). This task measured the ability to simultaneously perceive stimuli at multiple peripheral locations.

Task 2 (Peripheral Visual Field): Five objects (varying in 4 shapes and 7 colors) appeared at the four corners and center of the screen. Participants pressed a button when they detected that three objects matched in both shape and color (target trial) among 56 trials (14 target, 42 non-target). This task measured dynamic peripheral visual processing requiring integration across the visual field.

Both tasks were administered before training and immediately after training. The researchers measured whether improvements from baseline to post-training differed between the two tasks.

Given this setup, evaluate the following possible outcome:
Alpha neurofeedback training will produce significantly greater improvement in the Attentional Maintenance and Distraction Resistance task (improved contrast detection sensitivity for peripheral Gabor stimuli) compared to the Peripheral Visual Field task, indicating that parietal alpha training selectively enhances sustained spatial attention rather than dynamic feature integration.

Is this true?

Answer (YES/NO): NO